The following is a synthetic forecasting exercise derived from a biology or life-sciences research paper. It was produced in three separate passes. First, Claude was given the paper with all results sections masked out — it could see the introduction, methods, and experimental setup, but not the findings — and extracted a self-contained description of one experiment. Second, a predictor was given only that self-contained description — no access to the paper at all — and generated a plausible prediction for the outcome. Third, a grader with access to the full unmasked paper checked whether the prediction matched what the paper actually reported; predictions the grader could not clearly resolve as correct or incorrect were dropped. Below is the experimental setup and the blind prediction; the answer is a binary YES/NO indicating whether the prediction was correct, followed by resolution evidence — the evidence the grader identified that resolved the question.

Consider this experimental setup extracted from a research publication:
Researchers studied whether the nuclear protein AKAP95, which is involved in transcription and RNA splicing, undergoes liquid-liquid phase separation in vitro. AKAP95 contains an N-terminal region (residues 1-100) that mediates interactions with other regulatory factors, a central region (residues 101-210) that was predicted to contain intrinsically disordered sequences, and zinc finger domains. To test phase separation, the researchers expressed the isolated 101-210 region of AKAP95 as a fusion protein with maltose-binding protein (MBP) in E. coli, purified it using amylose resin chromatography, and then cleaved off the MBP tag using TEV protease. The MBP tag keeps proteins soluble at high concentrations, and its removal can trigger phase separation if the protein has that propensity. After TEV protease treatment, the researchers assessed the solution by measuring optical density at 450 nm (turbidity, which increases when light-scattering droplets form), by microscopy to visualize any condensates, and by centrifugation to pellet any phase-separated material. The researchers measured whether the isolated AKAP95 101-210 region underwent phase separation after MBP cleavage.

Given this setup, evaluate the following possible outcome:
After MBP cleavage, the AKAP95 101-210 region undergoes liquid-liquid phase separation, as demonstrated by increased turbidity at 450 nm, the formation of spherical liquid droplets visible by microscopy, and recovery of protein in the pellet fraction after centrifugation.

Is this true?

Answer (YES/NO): YES